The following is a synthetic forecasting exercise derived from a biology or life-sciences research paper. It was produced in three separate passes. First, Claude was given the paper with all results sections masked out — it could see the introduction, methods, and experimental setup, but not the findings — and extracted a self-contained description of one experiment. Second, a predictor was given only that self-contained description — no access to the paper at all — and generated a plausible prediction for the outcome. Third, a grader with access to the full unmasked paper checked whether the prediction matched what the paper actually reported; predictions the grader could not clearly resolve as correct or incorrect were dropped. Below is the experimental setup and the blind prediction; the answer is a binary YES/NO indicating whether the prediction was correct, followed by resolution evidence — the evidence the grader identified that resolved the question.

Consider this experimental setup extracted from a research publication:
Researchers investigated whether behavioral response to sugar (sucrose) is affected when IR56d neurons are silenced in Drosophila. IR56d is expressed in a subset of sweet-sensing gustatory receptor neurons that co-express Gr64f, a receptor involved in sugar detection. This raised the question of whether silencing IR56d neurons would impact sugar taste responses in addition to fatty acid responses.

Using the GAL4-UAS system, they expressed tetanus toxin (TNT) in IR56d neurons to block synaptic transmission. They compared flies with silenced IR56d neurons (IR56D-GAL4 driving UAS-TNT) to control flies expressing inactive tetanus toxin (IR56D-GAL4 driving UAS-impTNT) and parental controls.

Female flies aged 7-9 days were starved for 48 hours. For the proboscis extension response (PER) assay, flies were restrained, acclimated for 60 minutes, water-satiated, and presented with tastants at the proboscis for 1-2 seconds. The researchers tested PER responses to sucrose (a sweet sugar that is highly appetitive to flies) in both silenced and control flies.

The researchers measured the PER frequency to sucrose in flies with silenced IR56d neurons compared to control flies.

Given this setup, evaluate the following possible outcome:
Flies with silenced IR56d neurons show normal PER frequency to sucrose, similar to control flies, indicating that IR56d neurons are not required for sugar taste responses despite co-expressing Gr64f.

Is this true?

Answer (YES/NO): YES